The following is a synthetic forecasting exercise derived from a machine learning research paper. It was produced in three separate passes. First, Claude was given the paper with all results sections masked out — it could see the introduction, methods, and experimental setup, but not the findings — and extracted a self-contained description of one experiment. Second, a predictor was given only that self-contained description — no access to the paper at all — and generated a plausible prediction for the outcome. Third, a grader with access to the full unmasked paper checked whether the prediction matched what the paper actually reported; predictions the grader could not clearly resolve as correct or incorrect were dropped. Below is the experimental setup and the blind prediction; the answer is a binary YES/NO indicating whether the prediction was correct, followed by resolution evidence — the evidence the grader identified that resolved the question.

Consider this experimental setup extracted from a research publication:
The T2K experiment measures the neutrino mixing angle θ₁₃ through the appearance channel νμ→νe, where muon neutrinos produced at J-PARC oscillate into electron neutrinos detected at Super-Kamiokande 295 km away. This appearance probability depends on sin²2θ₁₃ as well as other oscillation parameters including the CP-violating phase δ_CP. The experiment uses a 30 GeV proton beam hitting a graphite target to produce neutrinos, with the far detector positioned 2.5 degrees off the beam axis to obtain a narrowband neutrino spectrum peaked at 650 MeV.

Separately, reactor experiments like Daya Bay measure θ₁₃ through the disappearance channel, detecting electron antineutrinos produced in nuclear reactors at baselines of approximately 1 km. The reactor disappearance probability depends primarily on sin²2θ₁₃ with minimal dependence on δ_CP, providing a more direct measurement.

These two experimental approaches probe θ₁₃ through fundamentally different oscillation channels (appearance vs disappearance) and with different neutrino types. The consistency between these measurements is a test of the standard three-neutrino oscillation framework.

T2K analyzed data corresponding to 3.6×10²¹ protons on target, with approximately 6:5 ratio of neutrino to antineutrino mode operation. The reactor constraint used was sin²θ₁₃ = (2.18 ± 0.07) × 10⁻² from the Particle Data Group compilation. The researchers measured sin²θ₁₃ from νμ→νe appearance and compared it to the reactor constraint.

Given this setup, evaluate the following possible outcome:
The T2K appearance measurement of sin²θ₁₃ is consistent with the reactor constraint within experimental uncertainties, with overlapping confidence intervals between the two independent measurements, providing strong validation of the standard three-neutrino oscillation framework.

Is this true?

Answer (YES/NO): YES